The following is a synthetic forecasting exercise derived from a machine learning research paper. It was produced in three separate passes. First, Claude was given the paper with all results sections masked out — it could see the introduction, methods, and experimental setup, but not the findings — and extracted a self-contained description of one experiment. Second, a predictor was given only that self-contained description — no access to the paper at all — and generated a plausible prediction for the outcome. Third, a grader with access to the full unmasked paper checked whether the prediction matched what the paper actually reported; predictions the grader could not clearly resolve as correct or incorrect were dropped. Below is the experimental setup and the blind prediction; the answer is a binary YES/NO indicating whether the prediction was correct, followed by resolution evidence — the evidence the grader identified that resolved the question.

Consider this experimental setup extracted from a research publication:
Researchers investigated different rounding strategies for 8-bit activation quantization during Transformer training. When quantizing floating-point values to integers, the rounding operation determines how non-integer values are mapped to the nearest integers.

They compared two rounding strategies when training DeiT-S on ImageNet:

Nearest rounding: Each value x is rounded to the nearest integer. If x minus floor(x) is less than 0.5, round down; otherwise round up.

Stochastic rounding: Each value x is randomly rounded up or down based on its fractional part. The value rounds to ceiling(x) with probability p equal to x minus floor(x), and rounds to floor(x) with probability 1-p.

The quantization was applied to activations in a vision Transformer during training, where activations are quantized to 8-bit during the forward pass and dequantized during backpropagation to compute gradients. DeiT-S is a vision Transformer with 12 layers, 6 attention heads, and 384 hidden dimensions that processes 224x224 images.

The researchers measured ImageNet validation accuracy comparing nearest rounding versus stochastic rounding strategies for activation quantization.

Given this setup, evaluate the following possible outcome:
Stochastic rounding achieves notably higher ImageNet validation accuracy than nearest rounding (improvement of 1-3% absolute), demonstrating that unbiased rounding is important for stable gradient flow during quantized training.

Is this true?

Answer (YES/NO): NO